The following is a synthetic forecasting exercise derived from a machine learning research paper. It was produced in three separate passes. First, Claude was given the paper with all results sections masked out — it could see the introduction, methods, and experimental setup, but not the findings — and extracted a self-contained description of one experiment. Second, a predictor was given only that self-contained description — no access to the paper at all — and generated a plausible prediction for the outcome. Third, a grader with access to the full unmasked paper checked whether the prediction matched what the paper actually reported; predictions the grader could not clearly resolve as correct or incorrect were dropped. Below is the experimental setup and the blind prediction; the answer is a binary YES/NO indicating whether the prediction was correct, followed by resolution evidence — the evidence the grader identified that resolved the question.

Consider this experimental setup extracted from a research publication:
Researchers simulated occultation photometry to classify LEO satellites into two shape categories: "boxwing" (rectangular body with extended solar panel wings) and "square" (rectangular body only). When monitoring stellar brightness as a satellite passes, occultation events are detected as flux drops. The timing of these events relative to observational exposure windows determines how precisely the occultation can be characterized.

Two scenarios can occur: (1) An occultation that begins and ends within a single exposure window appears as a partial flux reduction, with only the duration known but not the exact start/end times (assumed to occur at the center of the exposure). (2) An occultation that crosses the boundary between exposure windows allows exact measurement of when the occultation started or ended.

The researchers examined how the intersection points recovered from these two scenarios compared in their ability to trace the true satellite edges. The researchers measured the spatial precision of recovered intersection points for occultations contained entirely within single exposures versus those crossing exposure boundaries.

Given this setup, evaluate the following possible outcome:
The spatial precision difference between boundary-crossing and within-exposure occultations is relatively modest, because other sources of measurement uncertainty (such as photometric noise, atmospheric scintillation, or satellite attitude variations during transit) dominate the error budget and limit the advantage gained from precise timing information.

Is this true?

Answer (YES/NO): NO